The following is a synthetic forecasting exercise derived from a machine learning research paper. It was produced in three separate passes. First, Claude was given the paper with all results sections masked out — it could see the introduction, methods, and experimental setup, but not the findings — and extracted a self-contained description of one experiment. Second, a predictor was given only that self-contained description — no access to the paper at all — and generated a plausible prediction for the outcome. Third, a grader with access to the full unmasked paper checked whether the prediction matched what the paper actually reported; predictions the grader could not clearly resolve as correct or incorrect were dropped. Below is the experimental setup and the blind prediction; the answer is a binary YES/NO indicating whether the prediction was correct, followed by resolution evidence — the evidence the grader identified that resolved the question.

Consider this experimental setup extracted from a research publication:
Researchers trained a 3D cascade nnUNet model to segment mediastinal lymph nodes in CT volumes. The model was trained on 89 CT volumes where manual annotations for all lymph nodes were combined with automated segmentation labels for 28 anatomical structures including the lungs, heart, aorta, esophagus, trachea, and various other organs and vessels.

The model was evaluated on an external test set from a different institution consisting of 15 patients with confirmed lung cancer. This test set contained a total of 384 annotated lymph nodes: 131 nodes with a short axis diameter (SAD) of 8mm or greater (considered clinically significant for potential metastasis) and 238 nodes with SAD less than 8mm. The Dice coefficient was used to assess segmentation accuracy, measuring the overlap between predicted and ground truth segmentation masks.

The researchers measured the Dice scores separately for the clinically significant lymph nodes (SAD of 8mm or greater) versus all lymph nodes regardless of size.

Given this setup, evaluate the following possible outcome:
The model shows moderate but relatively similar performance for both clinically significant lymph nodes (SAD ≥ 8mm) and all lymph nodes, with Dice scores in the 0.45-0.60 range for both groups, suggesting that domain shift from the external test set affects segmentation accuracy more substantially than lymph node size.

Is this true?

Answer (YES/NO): NO